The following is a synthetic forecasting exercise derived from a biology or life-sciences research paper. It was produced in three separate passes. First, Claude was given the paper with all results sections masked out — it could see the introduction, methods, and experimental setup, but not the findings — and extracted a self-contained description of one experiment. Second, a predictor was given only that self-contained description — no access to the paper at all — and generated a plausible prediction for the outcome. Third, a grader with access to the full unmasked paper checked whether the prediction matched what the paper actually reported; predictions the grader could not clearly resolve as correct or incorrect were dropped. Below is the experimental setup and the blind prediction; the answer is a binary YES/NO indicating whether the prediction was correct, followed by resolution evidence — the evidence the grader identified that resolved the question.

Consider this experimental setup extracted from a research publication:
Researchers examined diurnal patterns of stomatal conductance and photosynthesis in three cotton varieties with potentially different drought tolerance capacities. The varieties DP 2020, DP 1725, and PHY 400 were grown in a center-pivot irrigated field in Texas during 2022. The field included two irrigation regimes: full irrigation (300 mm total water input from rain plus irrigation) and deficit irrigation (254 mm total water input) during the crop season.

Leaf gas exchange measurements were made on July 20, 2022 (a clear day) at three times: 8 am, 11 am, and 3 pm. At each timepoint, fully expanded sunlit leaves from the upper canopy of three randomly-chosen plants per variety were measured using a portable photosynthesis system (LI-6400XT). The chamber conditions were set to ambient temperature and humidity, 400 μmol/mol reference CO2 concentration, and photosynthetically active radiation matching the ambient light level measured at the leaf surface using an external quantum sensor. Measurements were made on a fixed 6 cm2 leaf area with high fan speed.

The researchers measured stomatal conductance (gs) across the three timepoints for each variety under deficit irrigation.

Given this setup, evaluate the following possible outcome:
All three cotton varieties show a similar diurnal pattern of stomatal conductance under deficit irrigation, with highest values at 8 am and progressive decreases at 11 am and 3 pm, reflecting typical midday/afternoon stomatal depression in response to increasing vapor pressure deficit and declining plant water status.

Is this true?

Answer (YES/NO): NO